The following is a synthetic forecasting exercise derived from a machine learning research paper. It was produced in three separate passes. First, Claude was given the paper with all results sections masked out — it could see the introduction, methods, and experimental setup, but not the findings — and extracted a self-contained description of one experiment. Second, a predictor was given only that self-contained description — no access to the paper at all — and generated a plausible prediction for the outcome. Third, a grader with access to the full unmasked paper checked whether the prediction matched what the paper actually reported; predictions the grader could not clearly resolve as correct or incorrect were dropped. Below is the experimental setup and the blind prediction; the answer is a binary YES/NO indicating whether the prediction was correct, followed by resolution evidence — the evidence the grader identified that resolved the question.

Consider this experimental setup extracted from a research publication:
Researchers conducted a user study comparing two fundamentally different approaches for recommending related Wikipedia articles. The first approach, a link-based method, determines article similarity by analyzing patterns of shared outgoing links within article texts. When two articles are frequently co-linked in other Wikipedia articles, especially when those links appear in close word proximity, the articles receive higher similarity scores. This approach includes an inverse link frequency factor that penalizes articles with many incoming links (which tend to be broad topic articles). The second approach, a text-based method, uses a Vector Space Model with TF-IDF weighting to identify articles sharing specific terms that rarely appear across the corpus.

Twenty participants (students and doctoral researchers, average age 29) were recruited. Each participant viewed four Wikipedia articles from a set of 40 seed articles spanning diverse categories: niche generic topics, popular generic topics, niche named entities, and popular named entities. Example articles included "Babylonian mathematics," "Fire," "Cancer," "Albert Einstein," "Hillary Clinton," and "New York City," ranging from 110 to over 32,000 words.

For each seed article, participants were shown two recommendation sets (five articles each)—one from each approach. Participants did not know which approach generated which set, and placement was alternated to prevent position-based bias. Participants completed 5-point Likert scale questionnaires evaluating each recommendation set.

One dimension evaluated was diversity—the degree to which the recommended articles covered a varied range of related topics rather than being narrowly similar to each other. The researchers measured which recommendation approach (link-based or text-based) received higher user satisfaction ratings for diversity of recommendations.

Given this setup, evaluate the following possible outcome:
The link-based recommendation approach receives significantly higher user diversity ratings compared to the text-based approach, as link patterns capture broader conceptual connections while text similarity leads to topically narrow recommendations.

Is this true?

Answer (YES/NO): NO